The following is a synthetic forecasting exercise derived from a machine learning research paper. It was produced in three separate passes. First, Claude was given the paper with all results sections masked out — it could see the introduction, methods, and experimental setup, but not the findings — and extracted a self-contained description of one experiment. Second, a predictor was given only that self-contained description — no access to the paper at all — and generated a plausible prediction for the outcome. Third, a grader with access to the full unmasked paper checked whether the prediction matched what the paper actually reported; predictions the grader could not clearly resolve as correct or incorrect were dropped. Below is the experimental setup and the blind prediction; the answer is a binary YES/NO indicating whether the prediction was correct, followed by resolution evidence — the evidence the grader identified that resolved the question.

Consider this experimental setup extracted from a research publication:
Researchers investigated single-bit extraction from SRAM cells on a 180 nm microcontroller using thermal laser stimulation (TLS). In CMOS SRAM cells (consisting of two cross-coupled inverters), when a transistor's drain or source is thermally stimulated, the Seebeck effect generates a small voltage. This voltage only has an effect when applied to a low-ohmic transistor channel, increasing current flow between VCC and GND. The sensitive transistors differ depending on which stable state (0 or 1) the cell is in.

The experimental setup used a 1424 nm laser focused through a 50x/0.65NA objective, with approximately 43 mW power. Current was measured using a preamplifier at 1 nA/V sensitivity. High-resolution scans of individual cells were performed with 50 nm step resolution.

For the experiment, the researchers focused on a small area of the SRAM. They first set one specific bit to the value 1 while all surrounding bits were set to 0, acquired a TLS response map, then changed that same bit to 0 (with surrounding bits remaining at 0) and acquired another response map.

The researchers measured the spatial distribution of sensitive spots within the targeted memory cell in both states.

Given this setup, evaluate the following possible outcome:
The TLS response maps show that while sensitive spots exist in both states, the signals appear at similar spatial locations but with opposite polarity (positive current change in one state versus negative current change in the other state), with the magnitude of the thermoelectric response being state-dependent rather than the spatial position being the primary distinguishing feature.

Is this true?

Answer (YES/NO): NO